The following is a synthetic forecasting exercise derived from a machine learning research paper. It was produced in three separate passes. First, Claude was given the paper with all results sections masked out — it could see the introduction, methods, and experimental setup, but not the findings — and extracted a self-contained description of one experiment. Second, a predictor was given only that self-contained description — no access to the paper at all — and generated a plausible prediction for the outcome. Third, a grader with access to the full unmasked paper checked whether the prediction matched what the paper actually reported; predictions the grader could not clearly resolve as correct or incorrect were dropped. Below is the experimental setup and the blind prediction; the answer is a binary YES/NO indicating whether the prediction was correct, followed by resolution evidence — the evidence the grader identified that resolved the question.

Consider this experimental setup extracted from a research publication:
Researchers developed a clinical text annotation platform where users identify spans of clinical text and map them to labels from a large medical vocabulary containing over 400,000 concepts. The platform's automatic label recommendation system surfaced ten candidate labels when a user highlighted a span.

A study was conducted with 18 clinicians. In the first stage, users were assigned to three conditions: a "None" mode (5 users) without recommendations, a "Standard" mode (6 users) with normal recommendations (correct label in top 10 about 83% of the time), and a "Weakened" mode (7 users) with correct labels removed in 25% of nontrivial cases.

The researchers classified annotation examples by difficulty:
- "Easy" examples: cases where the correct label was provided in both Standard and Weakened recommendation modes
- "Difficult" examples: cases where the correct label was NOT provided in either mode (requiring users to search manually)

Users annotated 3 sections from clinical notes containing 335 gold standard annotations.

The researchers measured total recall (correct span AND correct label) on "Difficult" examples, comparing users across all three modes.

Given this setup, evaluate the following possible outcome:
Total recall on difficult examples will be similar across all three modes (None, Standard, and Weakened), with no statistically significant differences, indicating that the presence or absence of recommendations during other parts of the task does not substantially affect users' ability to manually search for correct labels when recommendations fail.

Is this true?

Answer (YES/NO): YES